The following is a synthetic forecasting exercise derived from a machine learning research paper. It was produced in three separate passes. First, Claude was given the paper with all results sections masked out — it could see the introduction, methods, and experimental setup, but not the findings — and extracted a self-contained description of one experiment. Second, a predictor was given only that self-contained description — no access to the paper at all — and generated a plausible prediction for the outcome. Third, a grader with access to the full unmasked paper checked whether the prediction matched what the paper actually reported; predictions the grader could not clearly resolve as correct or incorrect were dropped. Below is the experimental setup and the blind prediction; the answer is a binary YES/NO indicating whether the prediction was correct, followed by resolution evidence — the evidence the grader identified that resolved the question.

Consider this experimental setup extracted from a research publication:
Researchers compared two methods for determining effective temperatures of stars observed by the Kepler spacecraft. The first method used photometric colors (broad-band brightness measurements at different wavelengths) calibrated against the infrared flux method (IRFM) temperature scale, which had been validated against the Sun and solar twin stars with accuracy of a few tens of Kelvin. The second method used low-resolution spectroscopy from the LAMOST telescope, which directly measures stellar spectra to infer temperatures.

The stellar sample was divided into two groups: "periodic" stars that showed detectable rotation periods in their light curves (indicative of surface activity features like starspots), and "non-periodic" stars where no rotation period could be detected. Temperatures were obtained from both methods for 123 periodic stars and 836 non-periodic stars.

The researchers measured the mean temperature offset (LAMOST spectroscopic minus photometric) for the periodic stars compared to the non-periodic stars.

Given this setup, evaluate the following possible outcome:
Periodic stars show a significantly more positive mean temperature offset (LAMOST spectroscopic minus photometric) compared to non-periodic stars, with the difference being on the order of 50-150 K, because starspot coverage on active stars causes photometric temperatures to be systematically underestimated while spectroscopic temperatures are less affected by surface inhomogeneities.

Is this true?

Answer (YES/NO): NO